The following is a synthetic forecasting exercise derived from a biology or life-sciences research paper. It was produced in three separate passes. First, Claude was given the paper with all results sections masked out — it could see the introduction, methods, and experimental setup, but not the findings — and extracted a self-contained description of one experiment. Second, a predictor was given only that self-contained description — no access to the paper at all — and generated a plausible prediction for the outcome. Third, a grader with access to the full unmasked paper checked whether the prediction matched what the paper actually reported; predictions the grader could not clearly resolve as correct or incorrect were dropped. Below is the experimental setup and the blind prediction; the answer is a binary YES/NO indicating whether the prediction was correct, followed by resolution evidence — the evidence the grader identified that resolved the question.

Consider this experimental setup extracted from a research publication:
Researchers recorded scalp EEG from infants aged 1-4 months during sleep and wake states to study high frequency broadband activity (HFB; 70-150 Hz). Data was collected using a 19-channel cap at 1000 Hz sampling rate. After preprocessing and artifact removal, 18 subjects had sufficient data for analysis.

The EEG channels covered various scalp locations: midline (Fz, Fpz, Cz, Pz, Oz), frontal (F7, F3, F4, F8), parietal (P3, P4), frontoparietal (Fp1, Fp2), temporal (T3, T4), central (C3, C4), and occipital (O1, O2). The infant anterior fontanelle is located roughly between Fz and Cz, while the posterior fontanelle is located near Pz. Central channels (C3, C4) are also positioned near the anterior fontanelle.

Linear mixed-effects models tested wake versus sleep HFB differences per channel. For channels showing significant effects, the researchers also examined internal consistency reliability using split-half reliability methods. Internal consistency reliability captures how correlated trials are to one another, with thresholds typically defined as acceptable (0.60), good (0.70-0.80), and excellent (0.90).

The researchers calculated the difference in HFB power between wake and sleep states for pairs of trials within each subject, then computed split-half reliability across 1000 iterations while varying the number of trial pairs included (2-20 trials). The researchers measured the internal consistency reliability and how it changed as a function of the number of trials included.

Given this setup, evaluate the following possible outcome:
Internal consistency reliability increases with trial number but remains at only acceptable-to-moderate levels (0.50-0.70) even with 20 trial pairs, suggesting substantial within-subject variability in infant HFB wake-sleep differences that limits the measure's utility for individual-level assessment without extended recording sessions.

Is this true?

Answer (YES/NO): NO